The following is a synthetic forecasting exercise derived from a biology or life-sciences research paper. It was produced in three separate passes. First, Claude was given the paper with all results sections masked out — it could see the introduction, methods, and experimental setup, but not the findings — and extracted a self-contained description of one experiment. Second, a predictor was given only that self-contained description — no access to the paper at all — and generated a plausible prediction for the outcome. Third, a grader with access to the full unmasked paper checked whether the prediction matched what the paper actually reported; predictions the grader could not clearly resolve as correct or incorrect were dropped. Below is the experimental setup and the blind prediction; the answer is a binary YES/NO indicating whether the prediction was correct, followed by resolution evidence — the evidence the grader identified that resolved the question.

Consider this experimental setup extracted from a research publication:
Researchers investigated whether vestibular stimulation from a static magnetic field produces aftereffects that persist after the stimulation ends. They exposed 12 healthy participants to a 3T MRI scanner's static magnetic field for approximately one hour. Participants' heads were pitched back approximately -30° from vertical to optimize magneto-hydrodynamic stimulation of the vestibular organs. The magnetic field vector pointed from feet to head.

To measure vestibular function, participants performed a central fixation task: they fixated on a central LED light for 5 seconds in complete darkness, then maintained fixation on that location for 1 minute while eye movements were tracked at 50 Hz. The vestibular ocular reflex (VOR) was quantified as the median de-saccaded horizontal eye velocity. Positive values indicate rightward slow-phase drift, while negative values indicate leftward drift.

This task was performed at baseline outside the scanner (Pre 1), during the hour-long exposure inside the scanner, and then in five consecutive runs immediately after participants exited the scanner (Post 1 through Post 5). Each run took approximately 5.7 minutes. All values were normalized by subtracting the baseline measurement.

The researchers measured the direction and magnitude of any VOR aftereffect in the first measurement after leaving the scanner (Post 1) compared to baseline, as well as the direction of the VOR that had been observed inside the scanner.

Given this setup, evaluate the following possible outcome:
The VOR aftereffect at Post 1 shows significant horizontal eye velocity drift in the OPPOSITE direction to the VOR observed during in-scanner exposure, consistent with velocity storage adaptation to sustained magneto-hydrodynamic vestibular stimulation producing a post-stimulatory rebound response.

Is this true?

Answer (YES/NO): YES